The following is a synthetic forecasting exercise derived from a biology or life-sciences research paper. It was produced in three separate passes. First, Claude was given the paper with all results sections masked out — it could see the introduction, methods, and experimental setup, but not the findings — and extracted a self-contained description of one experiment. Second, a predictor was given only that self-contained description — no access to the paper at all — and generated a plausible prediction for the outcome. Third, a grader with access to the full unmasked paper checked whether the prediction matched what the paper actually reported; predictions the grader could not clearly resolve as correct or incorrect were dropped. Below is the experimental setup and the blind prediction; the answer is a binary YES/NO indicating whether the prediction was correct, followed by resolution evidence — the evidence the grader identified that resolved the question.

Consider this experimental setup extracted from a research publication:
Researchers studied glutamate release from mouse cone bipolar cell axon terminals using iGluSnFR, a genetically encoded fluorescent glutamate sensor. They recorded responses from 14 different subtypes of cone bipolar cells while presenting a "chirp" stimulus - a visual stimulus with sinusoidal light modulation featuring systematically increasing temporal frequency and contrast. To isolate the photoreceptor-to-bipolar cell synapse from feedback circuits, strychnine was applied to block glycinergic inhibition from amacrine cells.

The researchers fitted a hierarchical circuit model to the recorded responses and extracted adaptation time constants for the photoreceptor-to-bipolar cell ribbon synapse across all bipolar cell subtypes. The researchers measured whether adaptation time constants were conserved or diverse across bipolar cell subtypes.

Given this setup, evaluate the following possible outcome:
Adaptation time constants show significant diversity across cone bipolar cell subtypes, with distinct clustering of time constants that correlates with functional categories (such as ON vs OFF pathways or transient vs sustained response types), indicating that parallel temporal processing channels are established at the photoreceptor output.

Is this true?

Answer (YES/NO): NO